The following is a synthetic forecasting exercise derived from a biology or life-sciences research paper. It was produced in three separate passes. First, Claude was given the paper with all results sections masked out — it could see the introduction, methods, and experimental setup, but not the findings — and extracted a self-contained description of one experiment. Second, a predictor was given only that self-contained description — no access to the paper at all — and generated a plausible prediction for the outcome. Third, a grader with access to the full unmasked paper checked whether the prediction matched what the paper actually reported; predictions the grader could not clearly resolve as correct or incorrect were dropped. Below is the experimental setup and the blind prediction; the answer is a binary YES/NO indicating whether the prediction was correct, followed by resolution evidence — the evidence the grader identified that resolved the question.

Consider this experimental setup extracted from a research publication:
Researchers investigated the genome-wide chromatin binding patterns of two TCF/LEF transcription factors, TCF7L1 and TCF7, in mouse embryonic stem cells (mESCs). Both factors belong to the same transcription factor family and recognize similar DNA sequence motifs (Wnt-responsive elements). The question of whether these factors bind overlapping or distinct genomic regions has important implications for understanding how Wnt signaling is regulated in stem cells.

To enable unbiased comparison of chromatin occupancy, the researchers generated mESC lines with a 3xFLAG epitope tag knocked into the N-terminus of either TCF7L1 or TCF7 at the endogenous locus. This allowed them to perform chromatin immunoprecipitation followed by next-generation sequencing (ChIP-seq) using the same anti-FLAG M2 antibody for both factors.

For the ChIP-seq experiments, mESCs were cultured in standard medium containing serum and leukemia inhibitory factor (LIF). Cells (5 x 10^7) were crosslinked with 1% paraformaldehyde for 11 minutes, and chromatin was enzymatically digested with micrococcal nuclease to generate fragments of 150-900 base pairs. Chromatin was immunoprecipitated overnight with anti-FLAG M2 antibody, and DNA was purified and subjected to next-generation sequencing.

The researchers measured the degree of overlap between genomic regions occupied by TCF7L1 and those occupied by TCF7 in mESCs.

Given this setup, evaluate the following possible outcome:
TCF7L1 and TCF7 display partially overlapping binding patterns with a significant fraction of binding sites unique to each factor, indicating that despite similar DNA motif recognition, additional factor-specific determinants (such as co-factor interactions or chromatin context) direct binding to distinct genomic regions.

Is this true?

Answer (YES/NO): NO